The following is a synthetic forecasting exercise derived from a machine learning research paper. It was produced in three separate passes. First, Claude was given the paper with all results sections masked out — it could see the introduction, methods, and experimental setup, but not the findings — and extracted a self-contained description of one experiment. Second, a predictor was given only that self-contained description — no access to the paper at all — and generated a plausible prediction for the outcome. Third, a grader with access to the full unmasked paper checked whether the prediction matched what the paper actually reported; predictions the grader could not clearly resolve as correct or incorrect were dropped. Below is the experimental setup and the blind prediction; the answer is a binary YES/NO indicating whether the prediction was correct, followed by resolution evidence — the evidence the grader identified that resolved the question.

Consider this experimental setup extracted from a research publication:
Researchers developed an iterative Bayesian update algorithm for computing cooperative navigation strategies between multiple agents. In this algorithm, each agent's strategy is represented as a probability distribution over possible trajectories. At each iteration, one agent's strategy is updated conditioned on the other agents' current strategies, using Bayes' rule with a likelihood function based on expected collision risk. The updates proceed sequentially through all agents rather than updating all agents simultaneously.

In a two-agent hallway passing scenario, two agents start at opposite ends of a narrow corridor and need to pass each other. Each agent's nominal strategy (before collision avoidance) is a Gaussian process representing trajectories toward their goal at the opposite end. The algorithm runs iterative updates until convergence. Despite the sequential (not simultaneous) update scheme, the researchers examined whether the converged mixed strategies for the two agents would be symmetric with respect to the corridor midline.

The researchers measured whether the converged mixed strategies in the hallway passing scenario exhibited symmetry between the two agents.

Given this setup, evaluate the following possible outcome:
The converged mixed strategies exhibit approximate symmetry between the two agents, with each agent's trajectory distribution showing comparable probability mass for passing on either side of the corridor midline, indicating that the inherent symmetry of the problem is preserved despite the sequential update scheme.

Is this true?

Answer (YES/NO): YES